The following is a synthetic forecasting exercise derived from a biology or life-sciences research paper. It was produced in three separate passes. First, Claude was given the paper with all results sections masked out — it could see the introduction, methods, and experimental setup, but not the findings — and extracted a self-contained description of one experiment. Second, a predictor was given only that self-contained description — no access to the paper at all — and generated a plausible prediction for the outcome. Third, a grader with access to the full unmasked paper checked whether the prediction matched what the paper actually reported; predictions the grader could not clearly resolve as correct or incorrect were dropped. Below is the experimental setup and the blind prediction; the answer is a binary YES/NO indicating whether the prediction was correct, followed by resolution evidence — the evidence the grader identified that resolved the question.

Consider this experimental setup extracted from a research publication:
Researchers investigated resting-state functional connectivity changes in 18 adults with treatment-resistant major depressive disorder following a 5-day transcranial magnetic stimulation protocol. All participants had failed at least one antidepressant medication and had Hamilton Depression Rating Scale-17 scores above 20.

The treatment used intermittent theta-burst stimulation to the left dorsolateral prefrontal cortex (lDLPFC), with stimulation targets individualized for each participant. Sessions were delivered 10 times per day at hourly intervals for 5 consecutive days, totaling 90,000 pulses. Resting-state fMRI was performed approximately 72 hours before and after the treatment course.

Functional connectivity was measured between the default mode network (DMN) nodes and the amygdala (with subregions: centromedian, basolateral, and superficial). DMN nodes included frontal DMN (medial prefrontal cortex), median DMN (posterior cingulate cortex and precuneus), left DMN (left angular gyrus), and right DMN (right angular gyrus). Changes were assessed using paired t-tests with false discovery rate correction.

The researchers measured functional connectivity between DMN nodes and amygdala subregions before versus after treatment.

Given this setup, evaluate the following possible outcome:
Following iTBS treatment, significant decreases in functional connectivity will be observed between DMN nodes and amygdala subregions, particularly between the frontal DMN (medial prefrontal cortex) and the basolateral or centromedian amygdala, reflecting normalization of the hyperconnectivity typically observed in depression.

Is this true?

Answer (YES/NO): YES